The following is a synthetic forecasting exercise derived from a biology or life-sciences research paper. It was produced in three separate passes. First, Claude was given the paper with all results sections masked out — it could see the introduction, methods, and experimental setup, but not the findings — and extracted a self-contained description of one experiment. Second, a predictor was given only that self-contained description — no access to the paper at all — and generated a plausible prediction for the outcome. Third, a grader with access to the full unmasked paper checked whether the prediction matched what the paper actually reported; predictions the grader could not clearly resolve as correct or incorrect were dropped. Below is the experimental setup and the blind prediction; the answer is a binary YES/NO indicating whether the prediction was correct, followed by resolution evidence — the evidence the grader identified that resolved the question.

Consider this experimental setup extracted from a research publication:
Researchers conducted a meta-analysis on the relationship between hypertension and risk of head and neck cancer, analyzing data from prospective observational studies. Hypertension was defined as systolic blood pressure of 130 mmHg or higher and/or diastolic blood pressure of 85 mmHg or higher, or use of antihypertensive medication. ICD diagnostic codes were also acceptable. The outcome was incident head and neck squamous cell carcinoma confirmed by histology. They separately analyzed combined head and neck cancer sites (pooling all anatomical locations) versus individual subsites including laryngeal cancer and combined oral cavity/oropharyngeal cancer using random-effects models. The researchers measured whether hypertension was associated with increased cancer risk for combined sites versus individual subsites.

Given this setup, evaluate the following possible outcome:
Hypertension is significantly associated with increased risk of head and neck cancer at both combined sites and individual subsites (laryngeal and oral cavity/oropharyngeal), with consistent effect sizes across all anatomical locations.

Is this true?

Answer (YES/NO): NO